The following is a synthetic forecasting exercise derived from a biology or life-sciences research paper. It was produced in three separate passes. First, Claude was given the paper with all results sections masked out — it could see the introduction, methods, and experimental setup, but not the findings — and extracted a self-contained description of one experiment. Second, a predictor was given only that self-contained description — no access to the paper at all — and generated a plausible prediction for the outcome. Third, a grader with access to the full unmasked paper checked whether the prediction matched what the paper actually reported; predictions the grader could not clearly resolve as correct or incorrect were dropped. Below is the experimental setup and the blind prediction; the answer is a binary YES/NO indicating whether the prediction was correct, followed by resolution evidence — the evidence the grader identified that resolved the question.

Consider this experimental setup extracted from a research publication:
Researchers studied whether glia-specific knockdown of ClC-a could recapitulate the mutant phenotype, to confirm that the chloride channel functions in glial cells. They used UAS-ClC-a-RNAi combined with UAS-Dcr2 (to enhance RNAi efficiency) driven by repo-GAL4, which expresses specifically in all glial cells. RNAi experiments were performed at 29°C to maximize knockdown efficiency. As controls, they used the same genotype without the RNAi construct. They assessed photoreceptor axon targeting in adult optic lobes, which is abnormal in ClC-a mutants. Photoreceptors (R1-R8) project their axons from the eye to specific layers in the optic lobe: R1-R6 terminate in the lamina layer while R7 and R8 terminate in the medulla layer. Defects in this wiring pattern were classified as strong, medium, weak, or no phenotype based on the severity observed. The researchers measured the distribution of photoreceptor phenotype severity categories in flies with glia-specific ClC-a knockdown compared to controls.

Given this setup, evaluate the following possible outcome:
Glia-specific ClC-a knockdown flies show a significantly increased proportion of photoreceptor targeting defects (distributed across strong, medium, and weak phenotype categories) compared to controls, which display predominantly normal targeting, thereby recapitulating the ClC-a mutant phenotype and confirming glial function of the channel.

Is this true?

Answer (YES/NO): YES